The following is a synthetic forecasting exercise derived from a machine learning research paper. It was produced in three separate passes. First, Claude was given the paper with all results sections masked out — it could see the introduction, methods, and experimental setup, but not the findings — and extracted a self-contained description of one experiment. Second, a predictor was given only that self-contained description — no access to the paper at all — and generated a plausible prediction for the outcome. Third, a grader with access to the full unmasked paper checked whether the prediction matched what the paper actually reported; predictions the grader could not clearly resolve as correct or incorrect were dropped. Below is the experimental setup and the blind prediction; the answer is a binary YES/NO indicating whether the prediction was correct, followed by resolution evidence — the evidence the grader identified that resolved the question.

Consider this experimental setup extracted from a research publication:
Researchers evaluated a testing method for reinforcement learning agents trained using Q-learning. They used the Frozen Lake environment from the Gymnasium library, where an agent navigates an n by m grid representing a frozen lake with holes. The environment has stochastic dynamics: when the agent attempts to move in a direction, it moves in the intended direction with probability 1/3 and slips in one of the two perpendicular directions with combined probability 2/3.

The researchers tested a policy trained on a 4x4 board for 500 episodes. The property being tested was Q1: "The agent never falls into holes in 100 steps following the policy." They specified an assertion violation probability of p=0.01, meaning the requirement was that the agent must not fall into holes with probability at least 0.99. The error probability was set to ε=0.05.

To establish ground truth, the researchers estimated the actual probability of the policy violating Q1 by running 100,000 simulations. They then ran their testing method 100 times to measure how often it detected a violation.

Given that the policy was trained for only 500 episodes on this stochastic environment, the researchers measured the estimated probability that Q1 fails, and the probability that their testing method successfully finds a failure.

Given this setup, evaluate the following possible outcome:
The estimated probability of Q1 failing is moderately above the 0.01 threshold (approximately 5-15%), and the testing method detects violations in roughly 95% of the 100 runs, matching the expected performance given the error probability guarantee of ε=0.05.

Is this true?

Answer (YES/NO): NO